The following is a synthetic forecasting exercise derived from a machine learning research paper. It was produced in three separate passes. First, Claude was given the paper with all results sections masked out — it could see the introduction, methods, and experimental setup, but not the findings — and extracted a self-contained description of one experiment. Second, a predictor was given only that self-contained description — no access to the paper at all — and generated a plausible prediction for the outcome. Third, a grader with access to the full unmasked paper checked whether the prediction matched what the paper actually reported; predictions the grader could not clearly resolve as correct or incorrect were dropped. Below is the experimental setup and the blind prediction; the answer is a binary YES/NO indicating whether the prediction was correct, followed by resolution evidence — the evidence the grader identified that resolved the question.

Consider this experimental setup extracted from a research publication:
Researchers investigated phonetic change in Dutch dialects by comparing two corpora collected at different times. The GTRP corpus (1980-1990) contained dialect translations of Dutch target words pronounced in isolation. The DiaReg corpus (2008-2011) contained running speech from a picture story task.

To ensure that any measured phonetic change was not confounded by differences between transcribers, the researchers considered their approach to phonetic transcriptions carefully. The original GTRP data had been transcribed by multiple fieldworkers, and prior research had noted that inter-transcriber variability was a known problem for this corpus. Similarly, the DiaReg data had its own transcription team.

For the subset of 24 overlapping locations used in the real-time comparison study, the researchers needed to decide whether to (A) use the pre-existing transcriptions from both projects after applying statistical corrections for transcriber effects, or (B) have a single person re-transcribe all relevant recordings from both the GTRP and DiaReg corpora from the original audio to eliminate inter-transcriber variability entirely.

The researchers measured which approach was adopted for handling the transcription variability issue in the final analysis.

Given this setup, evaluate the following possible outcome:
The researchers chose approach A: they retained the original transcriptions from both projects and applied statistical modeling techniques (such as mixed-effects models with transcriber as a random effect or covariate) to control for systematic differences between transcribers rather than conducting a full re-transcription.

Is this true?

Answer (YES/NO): NO